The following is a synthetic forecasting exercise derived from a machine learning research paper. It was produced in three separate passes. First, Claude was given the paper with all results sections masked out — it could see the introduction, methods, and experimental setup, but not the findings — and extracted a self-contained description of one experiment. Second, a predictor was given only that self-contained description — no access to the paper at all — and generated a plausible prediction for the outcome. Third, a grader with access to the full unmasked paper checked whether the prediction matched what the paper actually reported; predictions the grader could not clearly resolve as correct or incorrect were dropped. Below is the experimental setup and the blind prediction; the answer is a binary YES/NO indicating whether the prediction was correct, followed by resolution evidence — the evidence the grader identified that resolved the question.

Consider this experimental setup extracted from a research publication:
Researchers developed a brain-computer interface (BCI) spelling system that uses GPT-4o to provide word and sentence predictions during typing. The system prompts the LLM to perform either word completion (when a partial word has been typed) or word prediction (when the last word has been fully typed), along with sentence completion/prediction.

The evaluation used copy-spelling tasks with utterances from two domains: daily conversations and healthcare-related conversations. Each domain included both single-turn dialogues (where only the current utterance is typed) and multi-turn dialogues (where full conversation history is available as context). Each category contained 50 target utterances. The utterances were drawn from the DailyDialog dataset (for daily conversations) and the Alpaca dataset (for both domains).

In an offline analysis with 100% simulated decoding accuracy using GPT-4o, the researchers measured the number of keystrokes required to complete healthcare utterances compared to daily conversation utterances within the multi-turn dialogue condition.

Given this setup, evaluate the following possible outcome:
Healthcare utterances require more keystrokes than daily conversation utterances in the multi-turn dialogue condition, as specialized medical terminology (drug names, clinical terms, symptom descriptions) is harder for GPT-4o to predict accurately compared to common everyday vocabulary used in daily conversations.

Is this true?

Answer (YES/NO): NO